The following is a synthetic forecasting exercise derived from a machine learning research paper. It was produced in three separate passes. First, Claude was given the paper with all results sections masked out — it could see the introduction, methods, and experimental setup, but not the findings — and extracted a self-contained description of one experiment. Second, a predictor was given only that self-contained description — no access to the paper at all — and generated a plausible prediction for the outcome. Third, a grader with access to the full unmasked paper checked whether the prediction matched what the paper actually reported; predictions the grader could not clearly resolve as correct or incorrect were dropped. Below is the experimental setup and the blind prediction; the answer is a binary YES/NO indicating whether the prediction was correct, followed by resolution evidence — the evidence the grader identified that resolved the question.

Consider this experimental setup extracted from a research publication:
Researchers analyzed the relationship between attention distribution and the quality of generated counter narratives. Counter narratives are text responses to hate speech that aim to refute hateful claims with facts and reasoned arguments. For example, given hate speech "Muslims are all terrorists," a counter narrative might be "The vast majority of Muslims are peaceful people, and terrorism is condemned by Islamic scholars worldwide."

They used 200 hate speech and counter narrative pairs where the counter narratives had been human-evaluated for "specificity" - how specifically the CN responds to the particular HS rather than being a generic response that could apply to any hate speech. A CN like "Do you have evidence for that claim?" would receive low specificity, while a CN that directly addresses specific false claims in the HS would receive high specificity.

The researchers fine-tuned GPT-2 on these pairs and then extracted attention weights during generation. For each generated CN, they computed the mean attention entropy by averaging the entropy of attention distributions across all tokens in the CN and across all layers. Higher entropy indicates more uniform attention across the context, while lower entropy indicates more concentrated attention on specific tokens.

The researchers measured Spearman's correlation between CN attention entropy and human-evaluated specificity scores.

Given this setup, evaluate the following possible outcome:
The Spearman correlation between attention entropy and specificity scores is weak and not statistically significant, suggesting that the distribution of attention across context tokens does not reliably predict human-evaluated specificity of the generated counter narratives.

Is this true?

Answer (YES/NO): NO